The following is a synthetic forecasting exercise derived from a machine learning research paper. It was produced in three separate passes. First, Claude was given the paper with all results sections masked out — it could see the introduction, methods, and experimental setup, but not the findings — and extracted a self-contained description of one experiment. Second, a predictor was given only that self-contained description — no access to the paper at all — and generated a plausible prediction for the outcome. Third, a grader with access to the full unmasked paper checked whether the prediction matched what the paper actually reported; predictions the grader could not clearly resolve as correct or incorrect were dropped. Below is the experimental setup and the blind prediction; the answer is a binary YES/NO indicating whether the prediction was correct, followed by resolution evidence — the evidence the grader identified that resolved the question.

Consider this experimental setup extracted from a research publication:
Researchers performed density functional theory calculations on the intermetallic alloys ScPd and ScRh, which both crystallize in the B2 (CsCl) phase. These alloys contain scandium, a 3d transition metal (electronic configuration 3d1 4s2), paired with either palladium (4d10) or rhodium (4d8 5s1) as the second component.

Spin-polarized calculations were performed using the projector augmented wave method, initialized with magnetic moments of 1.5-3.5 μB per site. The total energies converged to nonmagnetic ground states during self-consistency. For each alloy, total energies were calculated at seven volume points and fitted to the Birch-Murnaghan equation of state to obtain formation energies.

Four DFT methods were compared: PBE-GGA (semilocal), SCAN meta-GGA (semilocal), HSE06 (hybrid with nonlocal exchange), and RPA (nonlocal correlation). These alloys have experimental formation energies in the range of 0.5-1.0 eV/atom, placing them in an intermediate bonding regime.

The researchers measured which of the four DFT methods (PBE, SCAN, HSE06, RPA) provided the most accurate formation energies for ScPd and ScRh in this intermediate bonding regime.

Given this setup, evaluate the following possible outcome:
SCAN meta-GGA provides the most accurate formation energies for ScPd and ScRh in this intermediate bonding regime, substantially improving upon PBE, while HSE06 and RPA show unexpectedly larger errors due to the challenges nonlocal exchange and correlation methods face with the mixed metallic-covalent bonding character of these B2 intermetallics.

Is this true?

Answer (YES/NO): NO